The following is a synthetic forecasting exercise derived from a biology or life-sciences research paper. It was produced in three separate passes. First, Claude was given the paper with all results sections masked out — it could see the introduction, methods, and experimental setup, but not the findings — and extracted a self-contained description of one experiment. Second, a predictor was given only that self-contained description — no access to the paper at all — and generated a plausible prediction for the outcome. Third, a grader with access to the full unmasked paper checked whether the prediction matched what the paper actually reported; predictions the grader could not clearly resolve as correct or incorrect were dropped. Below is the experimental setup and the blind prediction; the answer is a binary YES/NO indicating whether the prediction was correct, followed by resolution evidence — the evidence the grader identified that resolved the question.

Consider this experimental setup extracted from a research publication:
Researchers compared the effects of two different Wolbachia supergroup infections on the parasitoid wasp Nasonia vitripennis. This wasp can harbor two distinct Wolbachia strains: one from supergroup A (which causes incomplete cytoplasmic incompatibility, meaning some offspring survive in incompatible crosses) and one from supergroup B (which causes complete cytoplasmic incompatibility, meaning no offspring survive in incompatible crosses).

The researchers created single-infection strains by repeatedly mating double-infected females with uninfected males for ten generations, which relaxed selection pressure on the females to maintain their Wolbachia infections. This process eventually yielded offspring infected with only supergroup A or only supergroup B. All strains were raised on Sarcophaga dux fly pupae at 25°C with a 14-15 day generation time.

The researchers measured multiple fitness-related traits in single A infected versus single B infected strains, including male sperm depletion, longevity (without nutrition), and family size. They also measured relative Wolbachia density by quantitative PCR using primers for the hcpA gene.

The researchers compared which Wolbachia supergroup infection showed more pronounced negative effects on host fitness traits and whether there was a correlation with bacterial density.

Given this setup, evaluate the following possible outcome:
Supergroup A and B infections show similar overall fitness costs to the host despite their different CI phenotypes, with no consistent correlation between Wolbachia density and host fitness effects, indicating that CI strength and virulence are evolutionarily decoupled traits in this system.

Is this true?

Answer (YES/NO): NO